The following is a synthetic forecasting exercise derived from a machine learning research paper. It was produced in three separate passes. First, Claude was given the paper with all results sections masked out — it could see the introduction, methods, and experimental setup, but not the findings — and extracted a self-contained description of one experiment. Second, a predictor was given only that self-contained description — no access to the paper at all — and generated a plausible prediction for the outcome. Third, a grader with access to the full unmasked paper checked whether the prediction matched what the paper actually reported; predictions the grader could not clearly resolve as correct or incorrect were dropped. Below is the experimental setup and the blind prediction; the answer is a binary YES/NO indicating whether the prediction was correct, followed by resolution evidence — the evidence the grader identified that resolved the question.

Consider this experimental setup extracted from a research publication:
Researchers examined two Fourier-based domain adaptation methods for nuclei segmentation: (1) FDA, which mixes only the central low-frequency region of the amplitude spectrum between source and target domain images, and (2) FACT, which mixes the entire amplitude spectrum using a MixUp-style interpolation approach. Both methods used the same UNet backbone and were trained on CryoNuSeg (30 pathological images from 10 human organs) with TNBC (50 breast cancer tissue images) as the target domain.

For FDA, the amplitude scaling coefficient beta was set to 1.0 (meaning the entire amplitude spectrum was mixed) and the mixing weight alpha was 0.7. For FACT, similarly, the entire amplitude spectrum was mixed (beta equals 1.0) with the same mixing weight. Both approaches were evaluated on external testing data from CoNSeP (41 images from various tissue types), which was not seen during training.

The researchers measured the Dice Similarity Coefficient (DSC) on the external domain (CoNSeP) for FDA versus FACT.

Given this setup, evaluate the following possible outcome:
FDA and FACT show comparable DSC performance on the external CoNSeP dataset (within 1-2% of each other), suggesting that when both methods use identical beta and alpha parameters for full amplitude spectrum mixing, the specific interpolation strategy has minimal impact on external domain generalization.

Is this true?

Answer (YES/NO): NO